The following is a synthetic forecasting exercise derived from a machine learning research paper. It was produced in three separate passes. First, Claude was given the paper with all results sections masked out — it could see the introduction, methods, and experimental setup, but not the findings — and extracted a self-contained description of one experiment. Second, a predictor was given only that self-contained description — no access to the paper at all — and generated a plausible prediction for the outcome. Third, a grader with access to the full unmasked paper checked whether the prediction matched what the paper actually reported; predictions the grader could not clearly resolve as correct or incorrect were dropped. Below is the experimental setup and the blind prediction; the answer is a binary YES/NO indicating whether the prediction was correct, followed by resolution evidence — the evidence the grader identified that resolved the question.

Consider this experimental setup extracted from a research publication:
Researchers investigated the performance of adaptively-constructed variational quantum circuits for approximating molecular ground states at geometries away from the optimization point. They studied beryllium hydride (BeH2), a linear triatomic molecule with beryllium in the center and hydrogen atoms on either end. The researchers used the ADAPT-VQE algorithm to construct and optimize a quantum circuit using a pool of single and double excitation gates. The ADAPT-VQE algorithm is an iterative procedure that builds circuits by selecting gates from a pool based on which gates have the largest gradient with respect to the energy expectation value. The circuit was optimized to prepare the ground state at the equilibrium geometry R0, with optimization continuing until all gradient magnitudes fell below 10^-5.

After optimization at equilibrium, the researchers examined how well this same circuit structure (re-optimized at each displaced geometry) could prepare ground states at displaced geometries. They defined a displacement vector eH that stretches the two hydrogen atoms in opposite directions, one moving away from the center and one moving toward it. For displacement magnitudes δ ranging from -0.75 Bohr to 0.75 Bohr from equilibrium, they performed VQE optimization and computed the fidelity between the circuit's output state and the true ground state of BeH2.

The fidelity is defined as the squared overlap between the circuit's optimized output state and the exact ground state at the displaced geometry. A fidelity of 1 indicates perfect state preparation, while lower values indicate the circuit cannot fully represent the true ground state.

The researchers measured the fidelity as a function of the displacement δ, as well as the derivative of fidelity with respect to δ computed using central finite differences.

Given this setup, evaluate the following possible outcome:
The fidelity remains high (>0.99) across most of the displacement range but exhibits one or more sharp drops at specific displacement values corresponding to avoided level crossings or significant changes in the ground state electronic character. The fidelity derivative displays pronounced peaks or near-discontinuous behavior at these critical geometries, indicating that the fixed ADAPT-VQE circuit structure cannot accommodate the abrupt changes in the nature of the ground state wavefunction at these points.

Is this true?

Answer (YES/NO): NO